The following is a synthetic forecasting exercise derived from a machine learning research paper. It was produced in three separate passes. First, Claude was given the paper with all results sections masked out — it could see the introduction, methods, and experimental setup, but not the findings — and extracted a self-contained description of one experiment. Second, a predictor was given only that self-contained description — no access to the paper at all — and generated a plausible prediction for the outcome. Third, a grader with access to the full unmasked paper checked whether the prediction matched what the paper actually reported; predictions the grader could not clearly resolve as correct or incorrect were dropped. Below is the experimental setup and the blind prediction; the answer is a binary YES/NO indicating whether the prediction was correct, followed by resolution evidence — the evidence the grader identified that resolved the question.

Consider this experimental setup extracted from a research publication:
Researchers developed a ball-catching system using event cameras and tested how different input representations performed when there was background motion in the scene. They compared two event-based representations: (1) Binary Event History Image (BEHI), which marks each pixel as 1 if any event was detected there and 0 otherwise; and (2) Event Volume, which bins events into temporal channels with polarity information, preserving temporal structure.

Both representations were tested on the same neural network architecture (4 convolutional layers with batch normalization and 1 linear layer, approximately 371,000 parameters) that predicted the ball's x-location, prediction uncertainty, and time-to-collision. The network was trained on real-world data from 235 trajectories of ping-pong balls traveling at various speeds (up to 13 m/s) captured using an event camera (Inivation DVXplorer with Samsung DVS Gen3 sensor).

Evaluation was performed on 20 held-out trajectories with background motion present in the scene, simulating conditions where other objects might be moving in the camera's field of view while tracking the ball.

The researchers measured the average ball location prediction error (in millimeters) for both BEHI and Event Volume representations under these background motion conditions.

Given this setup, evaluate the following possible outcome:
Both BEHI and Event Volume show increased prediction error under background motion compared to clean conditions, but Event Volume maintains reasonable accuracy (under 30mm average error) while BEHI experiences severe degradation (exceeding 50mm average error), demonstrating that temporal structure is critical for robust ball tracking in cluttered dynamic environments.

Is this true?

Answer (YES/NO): NO